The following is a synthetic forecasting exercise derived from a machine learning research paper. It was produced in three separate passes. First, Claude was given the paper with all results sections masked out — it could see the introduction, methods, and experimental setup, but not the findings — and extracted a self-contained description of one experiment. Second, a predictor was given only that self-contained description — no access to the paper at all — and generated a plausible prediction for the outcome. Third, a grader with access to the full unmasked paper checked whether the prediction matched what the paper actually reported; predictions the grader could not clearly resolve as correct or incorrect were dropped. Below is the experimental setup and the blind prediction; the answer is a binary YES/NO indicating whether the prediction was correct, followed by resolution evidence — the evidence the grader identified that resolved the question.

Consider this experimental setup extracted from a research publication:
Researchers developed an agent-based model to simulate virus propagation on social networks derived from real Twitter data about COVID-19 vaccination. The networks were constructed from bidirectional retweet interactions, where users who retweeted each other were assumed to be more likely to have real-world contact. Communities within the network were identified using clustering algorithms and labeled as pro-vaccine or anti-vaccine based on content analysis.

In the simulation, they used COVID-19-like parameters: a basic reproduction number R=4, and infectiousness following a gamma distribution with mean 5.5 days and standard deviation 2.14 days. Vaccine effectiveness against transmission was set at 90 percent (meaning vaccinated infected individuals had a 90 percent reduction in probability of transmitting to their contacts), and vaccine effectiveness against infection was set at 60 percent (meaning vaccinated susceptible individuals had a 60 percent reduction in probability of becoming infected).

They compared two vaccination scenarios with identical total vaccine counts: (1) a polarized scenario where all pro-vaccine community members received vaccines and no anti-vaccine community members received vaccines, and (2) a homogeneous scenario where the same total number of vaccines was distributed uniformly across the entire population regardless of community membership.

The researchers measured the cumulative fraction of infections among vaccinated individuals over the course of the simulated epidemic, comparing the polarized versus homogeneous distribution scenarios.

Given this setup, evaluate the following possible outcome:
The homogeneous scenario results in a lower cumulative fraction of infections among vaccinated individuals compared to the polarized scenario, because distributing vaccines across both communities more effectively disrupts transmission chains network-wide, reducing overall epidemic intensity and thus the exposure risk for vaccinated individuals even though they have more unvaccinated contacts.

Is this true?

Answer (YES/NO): NO